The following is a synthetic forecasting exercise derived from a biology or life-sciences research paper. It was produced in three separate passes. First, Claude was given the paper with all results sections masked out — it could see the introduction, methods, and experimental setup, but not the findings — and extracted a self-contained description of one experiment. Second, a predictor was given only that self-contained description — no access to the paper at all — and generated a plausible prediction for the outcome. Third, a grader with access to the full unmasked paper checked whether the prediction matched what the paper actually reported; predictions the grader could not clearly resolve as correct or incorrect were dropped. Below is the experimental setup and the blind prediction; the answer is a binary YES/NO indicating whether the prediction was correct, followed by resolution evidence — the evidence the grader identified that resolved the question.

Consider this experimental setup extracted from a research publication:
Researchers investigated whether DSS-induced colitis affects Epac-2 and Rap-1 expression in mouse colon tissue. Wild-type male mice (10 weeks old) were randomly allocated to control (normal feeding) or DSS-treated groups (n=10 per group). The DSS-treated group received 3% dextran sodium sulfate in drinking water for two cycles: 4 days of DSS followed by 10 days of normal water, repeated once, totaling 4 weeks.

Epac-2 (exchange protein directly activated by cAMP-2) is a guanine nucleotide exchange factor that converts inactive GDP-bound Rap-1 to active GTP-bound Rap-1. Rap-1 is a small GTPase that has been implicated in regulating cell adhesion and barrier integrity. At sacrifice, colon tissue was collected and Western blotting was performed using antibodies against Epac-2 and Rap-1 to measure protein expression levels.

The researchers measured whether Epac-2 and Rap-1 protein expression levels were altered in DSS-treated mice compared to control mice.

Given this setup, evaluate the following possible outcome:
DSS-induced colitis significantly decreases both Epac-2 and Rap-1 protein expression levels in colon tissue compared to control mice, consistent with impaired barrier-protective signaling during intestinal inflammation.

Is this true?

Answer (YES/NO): YES